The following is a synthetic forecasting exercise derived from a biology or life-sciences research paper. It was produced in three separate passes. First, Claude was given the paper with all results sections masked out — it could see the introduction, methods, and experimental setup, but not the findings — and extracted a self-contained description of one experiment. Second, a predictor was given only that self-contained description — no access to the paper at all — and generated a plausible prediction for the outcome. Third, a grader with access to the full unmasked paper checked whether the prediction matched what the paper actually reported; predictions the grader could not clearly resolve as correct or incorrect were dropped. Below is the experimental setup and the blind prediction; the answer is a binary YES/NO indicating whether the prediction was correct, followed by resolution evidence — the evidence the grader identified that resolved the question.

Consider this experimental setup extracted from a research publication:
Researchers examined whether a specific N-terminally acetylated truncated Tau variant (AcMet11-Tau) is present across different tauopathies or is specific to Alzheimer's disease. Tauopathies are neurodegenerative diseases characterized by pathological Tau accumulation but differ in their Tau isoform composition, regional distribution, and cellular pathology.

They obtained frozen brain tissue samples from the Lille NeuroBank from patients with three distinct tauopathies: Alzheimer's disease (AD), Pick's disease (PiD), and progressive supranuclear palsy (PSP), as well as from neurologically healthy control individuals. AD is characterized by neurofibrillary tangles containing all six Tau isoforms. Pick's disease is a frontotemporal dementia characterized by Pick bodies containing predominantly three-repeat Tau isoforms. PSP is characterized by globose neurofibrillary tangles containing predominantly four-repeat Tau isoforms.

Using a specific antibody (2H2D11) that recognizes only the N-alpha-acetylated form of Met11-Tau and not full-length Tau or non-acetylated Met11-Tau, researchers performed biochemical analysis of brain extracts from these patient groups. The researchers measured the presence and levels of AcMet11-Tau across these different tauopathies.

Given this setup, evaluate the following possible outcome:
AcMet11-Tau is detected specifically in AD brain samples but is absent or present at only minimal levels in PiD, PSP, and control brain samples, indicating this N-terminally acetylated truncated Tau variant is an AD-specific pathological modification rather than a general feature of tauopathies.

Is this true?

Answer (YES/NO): YES